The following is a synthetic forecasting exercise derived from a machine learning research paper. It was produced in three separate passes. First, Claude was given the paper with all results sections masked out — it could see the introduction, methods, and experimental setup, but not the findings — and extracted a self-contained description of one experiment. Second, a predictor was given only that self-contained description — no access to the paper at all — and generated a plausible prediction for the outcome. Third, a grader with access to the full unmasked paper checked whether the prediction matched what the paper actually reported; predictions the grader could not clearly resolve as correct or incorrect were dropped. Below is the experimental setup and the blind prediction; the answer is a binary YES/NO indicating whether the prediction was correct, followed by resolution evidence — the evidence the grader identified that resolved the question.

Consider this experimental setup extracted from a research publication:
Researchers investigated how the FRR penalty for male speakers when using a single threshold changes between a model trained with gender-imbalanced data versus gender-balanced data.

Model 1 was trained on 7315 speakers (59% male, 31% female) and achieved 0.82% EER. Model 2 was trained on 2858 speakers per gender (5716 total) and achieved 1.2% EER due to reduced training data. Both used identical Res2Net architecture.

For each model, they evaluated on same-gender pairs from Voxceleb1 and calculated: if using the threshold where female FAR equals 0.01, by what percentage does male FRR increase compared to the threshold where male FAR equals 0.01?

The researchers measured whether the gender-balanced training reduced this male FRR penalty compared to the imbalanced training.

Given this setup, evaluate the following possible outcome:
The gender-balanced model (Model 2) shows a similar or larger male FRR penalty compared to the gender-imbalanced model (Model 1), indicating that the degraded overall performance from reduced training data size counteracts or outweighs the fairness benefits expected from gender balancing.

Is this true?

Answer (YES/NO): NO